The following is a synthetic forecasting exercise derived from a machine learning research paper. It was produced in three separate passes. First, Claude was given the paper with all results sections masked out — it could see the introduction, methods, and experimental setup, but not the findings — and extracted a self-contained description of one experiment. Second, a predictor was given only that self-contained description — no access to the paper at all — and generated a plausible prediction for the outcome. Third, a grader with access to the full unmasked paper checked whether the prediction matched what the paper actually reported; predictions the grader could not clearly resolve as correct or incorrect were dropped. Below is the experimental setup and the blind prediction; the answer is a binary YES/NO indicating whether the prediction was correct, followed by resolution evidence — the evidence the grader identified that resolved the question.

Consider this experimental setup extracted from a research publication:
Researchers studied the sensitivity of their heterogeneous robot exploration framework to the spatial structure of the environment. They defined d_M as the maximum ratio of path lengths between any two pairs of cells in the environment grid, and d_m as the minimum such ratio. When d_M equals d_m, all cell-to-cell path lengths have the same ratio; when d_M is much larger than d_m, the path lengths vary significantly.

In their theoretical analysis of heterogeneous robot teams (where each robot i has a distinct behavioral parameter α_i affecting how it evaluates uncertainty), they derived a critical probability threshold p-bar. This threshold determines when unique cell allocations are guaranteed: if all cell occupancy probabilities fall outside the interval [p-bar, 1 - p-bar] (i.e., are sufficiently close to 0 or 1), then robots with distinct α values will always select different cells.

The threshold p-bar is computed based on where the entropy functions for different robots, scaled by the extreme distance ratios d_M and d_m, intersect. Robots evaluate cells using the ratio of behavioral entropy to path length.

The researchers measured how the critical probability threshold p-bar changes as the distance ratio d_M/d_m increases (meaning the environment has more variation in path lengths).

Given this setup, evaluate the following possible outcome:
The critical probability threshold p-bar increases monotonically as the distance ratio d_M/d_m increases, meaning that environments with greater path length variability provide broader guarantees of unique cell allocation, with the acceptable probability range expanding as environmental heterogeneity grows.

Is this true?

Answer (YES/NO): NO